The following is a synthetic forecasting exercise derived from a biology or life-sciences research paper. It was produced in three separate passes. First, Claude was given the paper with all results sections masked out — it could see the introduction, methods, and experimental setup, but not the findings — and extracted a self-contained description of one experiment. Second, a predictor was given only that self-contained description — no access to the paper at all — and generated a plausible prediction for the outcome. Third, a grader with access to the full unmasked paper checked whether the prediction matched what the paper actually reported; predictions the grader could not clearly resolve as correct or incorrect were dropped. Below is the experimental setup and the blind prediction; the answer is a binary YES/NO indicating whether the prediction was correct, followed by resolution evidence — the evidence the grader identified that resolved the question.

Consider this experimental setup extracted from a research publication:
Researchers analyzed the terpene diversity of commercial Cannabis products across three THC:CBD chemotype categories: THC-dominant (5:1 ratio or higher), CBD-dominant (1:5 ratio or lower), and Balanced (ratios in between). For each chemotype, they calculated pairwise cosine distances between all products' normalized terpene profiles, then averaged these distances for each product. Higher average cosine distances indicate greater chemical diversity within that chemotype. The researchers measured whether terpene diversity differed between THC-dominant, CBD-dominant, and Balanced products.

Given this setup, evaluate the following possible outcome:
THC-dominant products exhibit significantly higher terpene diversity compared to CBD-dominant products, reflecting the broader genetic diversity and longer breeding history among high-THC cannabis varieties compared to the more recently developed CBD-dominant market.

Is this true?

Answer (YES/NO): YES